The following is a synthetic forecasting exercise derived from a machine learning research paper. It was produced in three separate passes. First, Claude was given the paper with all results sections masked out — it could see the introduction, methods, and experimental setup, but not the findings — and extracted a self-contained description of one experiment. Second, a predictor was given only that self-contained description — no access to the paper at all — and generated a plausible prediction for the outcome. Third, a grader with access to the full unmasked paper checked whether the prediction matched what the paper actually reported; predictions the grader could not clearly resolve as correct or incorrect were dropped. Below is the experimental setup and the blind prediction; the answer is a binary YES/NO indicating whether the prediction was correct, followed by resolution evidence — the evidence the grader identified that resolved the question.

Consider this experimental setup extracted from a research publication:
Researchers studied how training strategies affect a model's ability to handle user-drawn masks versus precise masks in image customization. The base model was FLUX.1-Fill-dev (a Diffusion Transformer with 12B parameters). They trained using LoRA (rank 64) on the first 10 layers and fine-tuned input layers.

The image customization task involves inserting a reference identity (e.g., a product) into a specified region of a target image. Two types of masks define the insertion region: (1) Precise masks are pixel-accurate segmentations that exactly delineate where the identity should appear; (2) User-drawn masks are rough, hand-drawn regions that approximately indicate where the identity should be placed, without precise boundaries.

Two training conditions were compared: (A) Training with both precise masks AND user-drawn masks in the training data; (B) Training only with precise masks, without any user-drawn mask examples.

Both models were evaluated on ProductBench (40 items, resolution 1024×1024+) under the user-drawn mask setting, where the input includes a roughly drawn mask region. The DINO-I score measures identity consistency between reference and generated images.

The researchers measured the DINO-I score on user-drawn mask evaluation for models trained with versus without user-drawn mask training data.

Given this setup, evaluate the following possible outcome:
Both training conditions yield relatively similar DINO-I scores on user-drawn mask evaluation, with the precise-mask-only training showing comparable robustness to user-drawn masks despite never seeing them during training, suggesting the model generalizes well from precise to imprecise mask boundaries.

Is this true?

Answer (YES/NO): NO